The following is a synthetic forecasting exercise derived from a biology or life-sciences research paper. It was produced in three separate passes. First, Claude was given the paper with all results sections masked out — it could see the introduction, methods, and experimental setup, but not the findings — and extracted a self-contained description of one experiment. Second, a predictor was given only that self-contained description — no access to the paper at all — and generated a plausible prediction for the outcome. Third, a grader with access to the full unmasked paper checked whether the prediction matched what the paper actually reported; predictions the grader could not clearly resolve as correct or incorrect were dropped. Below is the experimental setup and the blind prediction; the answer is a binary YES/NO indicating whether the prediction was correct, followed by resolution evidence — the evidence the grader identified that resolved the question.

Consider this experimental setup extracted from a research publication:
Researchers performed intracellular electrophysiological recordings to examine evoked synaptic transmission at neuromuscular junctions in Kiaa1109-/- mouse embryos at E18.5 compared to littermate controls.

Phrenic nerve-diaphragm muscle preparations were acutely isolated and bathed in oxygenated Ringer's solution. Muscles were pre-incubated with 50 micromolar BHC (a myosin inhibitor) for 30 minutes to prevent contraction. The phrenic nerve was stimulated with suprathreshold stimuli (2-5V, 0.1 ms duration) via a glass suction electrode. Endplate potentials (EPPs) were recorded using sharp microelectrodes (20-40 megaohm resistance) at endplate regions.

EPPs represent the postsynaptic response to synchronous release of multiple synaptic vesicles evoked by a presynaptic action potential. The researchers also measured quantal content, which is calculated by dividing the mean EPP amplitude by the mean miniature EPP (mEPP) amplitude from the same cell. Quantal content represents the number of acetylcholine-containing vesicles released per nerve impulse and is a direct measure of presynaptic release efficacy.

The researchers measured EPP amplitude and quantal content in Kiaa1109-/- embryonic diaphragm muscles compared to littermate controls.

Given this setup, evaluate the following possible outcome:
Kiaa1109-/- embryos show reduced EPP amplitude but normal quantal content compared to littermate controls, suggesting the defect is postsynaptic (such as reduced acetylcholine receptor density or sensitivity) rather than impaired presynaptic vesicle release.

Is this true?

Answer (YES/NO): NO